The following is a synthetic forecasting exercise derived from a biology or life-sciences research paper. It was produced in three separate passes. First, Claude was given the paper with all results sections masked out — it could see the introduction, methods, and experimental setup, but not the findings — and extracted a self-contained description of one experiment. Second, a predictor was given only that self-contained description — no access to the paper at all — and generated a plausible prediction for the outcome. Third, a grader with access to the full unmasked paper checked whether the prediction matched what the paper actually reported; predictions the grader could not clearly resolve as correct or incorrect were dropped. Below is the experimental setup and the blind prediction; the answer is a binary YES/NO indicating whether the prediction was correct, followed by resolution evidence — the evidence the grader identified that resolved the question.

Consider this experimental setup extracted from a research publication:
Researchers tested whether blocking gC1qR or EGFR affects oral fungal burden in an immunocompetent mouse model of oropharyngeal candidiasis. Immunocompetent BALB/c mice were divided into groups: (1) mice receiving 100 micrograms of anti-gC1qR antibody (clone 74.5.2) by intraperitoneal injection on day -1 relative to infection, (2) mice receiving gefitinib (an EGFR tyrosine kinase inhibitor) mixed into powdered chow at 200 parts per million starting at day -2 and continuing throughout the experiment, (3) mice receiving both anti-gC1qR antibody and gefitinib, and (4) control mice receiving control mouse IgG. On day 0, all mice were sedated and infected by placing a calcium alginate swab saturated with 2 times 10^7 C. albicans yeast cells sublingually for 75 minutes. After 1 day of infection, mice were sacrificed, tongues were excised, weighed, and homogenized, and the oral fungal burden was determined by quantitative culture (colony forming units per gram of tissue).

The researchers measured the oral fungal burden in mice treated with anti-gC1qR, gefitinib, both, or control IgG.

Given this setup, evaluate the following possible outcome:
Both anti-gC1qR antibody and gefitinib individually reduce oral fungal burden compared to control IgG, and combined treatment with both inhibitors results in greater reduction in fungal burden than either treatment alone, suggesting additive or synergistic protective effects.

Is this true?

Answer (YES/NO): NO